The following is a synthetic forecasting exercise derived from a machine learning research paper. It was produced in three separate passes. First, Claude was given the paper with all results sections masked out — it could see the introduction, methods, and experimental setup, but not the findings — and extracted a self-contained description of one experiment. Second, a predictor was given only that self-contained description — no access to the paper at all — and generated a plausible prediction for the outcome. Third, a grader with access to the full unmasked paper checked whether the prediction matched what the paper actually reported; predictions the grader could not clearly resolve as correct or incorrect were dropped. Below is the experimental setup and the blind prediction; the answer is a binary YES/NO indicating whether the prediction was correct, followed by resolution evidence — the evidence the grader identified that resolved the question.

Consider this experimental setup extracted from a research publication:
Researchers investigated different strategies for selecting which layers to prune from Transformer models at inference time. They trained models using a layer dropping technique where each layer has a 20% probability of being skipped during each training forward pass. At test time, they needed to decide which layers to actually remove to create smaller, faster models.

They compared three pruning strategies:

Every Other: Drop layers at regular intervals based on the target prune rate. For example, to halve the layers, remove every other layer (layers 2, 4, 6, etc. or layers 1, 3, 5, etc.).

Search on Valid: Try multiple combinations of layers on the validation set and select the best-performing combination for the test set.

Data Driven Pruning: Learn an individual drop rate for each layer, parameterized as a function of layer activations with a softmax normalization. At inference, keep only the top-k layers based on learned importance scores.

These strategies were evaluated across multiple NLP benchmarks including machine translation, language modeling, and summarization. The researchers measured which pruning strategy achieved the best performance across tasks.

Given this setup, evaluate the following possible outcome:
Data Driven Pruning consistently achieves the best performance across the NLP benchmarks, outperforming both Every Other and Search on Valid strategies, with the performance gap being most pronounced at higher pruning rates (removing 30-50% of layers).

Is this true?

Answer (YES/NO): NO